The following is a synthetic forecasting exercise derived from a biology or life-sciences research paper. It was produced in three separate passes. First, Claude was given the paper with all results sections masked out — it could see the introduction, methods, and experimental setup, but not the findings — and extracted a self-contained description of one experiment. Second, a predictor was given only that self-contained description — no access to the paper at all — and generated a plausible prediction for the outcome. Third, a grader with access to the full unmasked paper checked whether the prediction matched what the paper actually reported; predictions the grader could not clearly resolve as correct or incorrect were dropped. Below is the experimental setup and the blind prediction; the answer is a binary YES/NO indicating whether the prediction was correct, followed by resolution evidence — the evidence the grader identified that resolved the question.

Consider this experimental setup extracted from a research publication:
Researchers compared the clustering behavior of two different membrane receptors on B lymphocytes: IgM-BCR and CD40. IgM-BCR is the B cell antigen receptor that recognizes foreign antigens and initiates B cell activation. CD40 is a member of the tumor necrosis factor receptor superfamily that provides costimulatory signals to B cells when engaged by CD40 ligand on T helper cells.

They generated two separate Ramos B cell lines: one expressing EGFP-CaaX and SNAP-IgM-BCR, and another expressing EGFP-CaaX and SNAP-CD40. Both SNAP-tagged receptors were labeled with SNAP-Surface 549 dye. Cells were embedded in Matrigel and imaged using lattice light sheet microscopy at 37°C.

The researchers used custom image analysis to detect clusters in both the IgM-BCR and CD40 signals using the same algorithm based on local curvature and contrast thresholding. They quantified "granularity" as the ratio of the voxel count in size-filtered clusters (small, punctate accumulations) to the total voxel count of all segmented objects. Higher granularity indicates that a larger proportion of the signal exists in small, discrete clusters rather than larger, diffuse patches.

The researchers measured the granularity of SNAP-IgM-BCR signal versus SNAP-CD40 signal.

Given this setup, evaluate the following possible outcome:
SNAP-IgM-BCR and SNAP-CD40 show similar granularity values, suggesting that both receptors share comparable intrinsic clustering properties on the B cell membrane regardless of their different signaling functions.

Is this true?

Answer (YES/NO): NO